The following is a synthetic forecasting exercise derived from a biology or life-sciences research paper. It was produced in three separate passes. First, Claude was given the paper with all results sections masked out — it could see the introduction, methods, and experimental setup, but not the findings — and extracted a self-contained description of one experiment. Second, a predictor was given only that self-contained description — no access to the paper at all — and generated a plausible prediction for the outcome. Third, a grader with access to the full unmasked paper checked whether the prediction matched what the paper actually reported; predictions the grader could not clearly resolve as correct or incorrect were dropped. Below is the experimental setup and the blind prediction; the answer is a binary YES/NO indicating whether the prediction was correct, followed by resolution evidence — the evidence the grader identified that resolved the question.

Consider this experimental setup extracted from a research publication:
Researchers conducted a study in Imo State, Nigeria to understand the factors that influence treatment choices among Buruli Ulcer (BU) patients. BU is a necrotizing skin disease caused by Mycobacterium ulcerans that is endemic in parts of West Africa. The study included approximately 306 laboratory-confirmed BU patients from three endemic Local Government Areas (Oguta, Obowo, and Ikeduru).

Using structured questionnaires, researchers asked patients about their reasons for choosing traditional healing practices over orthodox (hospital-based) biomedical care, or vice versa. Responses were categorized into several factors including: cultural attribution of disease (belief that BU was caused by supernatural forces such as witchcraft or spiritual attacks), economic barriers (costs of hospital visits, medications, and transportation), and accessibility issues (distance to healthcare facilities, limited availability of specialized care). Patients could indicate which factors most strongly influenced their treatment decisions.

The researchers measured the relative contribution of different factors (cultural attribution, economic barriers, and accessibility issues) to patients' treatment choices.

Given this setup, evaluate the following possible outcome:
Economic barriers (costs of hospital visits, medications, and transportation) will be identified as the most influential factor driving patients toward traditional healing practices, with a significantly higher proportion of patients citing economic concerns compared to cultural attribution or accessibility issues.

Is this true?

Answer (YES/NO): NO